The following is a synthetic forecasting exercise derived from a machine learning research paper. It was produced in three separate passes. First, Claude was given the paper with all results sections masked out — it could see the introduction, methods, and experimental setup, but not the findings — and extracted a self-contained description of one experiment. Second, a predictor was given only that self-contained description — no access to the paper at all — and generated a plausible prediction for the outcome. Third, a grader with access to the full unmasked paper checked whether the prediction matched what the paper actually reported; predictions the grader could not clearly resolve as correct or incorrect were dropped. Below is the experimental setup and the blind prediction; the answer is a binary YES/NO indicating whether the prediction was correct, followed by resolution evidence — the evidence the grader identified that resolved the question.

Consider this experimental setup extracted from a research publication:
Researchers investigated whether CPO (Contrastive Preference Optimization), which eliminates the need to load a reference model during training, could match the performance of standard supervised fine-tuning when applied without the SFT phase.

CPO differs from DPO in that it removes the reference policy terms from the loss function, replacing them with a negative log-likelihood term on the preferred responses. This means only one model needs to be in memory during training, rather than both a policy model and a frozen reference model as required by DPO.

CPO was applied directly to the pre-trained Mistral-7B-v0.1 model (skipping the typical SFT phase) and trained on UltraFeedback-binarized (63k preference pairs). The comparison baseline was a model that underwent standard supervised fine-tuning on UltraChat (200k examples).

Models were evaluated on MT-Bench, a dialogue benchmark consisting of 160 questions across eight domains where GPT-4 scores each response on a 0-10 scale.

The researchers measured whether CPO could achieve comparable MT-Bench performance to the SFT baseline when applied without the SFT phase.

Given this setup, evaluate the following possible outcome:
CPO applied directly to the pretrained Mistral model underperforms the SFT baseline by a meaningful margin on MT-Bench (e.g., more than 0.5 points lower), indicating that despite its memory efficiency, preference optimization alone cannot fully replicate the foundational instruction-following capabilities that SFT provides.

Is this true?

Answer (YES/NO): NO